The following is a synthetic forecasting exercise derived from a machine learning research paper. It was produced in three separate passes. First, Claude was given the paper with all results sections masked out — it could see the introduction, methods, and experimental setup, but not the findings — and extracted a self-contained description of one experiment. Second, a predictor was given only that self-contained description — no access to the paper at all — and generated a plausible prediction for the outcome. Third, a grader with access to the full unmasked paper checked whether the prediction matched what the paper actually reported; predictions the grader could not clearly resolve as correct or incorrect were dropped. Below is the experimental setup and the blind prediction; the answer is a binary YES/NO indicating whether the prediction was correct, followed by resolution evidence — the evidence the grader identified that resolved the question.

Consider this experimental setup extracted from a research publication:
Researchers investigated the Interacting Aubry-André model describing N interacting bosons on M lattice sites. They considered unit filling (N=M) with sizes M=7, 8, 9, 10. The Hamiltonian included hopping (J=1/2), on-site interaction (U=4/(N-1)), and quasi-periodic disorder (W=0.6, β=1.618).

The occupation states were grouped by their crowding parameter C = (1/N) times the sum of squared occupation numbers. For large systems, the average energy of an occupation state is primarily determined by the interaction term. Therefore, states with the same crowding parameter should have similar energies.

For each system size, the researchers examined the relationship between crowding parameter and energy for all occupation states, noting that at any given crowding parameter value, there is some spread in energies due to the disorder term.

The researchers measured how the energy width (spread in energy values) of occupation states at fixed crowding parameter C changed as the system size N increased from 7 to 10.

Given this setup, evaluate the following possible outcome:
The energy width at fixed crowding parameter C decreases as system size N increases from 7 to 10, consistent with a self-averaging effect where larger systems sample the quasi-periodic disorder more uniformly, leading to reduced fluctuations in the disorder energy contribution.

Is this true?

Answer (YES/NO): YES